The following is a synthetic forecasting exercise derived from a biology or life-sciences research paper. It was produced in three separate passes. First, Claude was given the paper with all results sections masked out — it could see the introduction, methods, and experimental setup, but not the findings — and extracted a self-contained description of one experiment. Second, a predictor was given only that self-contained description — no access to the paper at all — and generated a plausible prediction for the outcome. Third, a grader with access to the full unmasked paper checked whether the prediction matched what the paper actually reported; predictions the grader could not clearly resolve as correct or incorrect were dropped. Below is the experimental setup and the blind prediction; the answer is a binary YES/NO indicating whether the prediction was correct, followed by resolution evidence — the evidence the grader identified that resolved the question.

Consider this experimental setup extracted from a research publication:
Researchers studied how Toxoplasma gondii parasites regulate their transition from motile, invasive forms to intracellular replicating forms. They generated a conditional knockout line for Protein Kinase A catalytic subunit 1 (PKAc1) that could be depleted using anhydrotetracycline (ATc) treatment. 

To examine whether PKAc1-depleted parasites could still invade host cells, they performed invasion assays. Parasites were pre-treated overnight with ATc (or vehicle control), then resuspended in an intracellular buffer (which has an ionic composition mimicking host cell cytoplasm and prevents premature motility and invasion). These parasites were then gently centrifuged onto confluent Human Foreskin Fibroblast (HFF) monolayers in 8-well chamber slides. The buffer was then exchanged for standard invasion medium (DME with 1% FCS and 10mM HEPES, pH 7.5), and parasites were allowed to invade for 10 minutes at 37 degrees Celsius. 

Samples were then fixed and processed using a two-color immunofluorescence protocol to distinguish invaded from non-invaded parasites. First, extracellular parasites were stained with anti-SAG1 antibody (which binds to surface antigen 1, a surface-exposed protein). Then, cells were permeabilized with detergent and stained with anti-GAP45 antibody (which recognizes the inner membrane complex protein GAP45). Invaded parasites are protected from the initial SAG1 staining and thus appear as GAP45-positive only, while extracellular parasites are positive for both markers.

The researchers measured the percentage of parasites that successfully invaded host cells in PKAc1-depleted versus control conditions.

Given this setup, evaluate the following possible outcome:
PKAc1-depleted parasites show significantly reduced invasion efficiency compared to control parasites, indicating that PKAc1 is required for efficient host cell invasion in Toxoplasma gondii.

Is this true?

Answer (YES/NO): NO